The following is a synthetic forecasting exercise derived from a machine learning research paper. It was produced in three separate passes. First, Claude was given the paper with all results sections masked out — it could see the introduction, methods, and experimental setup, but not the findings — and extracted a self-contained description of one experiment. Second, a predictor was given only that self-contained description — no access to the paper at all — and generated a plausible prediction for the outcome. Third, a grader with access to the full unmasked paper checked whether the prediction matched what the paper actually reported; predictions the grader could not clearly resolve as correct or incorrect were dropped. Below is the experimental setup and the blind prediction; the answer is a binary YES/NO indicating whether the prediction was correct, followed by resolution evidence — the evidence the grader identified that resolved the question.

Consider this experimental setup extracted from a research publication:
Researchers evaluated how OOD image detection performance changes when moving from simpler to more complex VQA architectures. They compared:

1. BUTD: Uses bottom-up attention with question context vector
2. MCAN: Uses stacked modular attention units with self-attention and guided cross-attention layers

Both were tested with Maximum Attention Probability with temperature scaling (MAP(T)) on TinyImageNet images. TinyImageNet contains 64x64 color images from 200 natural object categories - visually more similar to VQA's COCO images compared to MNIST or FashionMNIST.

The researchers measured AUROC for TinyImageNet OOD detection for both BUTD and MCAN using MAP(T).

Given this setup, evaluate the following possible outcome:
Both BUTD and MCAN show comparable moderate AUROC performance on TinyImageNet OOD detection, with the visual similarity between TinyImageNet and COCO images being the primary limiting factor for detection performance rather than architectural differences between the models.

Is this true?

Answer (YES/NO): NO